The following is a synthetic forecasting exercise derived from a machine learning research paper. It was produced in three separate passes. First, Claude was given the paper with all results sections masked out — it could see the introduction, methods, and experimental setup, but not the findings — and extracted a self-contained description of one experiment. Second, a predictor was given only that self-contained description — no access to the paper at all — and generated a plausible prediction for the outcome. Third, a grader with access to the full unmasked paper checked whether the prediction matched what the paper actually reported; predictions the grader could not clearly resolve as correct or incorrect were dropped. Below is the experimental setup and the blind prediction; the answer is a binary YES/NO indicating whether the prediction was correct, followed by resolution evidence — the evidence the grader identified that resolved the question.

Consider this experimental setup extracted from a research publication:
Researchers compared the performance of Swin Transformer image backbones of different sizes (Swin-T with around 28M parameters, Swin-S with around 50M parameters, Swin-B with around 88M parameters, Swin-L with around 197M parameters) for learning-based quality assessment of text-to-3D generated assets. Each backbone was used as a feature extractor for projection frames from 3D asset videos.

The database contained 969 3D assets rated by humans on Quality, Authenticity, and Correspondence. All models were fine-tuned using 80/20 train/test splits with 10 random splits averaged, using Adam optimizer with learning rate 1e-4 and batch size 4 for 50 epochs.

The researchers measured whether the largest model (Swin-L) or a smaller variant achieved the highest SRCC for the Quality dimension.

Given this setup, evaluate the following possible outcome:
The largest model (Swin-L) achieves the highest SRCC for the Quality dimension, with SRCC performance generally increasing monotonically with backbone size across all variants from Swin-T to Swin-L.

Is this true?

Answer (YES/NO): NO